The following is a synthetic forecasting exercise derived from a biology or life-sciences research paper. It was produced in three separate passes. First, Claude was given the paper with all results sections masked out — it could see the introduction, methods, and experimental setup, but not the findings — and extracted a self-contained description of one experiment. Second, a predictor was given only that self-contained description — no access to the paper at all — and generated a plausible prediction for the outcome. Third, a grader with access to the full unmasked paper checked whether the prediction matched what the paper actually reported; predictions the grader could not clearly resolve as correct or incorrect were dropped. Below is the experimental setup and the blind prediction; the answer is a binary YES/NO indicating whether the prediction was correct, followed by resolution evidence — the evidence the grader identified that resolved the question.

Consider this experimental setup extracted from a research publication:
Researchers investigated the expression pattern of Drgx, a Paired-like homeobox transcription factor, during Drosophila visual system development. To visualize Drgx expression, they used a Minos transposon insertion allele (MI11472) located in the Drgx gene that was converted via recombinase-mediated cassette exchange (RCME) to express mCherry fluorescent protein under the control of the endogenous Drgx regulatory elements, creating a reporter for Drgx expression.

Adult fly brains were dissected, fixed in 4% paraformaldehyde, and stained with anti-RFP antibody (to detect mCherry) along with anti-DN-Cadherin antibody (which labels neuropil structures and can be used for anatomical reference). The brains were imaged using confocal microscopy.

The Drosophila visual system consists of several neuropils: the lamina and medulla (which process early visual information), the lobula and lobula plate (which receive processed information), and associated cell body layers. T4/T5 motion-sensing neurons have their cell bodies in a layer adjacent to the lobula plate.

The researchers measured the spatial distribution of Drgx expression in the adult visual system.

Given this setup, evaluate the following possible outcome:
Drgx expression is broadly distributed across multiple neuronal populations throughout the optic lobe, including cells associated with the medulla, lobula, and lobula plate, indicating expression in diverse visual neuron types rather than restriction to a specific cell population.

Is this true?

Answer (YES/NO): YES